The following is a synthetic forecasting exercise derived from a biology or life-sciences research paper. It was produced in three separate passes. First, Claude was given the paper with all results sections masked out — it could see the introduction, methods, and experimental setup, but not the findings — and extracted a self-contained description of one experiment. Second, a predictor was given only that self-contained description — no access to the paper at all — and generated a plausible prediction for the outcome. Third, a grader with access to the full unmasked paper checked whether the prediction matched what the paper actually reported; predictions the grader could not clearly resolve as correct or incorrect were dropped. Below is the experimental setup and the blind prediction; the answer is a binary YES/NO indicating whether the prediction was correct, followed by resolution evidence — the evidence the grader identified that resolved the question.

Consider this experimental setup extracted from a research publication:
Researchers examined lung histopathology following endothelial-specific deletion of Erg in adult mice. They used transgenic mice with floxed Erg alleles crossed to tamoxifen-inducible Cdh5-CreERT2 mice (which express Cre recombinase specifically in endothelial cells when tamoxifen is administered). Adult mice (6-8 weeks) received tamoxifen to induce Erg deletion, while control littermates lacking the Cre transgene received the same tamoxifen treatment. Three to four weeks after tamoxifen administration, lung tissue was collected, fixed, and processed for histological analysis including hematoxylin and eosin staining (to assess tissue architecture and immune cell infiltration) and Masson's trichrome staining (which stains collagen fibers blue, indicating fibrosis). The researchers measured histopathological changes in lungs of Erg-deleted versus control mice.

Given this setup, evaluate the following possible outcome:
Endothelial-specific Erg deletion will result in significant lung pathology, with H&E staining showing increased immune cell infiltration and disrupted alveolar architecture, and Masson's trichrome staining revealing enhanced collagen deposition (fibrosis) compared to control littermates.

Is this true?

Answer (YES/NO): YES